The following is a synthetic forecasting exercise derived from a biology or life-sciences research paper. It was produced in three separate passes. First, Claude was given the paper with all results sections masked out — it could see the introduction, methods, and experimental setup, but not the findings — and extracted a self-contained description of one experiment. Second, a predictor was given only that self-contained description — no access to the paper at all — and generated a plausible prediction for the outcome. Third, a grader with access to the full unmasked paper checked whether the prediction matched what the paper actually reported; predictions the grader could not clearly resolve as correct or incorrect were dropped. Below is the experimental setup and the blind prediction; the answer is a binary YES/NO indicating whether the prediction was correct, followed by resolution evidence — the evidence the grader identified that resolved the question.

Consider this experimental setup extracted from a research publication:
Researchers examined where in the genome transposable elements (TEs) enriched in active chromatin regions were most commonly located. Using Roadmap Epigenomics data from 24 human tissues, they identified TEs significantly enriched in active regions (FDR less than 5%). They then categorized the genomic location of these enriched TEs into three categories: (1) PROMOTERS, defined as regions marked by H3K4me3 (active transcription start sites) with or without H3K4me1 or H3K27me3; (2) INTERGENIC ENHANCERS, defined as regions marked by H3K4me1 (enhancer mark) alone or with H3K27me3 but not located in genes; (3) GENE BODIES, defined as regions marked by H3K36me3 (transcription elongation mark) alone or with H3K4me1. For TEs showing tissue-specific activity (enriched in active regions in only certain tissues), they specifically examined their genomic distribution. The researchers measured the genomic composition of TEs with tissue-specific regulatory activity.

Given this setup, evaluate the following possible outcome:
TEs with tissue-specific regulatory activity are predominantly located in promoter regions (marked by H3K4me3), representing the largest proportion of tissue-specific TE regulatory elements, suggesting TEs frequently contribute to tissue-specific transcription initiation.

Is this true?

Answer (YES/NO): NO